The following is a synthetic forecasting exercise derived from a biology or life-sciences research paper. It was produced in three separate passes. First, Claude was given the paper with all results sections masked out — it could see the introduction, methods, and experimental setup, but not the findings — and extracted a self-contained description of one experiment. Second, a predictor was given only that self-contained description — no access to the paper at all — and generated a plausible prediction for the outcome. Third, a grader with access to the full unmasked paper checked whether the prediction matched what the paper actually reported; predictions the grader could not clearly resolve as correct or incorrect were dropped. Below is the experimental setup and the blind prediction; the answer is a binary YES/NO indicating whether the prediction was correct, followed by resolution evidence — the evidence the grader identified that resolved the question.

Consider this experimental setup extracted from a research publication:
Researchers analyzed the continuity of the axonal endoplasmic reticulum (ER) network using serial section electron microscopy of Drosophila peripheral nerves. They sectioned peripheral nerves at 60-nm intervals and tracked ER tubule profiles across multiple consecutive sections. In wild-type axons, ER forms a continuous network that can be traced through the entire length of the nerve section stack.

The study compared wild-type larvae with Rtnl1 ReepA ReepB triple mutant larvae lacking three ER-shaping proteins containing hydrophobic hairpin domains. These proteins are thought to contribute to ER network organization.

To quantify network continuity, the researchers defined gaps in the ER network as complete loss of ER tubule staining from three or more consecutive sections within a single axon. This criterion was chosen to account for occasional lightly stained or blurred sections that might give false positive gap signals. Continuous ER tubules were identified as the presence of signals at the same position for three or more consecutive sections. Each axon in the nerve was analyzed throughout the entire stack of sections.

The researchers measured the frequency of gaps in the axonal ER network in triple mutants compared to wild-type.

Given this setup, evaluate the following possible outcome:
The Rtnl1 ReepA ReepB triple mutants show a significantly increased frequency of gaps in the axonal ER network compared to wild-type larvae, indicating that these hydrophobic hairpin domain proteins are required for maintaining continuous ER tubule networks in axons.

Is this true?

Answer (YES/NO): NO